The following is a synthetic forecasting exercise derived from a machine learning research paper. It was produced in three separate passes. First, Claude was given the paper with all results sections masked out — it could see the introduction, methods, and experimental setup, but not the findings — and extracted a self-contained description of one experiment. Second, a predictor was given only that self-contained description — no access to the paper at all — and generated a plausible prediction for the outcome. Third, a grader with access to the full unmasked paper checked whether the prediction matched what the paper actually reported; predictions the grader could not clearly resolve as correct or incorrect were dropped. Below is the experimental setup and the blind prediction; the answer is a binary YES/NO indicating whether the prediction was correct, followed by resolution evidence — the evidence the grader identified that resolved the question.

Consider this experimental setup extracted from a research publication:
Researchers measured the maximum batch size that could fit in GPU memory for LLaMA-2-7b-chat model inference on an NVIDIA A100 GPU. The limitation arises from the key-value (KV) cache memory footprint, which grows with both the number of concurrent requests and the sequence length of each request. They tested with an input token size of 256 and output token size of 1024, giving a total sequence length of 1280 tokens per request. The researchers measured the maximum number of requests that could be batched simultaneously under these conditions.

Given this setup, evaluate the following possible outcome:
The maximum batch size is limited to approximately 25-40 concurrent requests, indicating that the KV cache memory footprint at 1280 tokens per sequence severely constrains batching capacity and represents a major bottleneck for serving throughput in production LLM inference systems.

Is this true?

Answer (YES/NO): NO